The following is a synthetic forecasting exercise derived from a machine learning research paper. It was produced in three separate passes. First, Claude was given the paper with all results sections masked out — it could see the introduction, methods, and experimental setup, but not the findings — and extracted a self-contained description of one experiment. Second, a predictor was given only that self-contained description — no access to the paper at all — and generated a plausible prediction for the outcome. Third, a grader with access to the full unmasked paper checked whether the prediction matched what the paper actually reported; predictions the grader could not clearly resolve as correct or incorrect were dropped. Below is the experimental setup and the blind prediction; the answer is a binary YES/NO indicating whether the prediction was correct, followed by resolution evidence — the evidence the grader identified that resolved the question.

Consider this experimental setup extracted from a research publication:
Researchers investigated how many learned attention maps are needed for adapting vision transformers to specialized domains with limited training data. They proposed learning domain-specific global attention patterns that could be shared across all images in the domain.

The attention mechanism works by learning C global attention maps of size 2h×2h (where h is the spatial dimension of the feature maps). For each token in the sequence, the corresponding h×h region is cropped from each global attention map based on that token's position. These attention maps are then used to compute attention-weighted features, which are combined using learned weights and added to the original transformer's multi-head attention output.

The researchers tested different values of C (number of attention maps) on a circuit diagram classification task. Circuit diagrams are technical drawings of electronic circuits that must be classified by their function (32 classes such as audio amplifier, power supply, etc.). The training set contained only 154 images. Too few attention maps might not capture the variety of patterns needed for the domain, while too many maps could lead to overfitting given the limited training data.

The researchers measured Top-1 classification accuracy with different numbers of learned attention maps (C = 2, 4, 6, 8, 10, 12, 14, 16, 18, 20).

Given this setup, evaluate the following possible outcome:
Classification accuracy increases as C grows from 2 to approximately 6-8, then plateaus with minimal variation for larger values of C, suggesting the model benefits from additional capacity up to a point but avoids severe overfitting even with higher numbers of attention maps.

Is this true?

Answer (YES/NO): NO